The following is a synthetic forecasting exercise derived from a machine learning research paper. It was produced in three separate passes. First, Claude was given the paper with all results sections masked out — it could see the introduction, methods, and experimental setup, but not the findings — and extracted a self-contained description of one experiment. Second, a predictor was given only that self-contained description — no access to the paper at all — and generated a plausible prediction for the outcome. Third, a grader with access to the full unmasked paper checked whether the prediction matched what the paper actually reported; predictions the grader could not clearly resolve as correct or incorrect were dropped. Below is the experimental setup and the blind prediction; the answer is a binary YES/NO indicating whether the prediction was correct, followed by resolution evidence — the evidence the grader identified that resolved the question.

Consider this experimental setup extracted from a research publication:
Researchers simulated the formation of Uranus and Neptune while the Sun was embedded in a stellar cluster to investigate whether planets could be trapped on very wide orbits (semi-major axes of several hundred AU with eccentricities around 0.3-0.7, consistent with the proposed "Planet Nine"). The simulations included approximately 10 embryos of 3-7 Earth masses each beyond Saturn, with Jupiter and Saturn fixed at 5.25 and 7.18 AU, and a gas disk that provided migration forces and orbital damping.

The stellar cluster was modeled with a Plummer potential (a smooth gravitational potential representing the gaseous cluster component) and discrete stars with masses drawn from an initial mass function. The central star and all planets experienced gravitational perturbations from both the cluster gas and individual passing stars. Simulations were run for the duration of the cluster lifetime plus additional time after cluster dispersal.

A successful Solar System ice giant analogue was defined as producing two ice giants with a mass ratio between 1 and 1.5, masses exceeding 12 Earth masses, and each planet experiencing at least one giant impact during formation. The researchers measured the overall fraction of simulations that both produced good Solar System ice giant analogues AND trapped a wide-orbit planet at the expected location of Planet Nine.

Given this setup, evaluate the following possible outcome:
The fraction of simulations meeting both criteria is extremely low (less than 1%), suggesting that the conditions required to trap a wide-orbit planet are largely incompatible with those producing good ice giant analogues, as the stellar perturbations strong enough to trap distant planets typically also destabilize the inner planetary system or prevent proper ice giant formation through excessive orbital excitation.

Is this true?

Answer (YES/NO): NO